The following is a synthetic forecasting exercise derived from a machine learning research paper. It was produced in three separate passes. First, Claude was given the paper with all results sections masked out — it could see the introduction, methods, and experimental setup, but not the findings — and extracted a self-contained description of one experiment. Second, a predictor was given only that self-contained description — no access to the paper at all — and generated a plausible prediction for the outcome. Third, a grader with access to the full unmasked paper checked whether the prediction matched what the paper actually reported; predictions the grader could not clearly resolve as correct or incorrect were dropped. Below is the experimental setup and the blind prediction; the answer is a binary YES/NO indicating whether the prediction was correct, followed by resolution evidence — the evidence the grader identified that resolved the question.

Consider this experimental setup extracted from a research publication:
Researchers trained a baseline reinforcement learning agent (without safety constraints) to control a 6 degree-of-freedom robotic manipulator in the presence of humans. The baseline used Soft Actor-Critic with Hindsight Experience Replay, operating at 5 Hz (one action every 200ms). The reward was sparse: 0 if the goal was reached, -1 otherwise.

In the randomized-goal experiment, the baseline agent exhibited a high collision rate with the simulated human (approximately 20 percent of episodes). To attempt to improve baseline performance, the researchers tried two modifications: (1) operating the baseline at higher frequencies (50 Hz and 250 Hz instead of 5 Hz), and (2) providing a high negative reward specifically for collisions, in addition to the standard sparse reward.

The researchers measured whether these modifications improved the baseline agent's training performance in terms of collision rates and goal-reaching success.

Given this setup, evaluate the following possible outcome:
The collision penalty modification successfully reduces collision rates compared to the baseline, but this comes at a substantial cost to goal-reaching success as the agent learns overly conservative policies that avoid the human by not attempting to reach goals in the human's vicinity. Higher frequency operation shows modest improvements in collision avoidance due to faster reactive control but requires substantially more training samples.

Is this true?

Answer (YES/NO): NO